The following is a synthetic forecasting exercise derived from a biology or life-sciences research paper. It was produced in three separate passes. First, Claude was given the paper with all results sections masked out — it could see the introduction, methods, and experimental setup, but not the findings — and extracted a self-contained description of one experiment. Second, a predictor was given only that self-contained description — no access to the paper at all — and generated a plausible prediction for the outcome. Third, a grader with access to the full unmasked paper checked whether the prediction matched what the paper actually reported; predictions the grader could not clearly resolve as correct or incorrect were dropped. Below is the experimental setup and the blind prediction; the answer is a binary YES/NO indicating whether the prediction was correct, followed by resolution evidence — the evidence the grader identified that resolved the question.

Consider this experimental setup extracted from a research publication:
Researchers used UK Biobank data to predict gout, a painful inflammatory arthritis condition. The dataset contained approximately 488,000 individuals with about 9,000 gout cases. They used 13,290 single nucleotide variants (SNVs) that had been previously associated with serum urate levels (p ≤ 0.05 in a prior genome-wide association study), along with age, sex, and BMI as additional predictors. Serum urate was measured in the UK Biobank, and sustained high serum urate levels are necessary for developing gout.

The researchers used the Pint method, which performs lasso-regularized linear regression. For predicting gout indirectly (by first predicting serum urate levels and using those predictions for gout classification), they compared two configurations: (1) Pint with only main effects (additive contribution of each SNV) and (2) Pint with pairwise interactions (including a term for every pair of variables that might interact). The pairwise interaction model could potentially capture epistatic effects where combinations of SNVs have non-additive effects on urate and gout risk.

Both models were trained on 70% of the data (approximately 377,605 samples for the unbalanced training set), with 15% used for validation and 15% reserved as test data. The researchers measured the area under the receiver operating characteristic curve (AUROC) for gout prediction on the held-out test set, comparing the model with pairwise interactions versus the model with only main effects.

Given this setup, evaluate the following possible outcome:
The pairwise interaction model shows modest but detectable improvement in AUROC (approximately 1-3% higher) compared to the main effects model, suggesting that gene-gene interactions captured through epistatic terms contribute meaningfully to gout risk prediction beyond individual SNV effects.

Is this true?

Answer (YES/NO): NO